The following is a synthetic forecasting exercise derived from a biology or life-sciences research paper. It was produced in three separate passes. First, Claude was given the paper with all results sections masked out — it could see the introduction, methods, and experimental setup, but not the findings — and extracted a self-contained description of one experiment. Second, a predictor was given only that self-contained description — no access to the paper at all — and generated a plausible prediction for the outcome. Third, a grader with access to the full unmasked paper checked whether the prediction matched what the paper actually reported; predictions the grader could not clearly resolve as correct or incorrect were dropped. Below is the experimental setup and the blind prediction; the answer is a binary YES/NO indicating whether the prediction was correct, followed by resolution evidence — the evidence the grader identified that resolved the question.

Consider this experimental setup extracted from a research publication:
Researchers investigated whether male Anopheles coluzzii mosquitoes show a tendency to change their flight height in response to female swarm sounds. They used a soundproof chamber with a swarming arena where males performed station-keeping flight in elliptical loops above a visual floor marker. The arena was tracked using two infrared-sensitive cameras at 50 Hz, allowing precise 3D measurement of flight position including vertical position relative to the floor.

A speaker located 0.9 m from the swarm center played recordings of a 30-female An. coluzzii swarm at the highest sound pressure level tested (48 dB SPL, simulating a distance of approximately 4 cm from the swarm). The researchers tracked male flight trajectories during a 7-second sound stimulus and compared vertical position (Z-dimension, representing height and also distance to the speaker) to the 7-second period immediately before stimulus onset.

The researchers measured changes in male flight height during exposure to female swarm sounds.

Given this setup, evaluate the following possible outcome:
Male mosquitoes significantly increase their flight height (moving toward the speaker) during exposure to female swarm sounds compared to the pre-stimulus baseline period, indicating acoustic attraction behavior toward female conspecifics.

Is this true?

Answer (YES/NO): NO